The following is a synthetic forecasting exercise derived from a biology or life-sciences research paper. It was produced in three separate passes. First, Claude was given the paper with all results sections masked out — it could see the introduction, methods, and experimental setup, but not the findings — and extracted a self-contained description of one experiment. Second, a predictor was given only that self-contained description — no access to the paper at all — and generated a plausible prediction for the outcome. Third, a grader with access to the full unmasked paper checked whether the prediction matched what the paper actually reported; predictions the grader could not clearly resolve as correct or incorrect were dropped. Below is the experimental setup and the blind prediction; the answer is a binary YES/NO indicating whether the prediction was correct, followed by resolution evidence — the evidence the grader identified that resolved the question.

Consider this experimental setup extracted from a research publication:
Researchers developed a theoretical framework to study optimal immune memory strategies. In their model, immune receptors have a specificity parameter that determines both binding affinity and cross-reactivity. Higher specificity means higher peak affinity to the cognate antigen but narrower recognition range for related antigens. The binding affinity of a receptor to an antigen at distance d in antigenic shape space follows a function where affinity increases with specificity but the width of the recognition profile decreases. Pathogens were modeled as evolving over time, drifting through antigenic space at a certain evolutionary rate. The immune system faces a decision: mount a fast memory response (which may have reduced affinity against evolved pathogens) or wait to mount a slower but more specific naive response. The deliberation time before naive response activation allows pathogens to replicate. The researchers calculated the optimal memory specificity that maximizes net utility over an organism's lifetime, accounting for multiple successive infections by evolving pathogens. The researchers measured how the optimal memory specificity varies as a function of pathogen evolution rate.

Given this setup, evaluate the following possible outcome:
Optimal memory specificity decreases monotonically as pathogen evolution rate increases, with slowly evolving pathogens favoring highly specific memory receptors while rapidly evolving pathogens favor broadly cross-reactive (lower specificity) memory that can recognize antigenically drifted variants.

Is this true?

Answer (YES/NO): NO